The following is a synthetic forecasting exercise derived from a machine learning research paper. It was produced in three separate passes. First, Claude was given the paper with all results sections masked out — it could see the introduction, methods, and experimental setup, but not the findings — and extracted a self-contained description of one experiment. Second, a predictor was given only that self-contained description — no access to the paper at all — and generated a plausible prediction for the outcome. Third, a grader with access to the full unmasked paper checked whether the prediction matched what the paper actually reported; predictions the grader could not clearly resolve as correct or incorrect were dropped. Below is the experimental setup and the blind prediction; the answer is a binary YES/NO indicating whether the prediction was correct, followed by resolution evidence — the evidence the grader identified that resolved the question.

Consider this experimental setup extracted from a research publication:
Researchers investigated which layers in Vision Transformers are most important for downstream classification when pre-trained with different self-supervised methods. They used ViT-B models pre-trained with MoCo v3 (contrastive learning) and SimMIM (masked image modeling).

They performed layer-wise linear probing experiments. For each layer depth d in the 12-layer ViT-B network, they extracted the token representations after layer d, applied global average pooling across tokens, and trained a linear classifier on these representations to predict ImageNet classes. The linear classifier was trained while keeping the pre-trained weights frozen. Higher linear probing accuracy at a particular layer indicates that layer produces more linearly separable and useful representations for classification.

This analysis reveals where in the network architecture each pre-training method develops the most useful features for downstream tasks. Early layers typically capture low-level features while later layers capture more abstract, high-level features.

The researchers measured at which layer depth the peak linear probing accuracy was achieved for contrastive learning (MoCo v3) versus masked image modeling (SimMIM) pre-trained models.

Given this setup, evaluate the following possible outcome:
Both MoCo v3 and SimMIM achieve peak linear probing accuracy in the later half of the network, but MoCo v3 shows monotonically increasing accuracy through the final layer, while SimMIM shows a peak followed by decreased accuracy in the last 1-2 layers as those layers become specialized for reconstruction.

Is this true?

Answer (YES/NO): NO